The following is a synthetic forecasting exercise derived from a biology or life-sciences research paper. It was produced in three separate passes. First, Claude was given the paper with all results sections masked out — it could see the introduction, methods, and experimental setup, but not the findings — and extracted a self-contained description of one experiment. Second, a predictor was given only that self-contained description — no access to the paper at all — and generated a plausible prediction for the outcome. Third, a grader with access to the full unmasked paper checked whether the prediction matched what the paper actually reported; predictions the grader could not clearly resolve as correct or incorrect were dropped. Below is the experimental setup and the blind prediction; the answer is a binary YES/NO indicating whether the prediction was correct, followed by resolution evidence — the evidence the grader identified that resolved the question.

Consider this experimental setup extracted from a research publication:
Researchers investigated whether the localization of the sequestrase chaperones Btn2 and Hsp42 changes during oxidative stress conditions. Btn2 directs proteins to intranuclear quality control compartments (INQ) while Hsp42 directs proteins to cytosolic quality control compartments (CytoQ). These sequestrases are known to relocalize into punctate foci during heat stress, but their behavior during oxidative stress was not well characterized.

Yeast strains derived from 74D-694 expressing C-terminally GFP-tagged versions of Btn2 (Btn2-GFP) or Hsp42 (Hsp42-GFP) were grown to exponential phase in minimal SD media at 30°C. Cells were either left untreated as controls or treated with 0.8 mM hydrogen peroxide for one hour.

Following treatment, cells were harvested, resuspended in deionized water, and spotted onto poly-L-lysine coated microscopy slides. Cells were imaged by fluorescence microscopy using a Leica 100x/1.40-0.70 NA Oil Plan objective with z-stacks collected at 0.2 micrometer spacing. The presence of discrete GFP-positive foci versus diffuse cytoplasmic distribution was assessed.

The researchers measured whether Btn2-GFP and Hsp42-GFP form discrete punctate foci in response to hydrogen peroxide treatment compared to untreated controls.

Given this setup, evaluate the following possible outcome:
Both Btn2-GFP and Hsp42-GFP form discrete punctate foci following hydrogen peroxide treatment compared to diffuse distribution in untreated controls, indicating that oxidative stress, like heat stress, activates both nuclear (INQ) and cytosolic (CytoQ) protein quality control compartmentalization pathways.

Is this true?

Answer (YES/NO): NO